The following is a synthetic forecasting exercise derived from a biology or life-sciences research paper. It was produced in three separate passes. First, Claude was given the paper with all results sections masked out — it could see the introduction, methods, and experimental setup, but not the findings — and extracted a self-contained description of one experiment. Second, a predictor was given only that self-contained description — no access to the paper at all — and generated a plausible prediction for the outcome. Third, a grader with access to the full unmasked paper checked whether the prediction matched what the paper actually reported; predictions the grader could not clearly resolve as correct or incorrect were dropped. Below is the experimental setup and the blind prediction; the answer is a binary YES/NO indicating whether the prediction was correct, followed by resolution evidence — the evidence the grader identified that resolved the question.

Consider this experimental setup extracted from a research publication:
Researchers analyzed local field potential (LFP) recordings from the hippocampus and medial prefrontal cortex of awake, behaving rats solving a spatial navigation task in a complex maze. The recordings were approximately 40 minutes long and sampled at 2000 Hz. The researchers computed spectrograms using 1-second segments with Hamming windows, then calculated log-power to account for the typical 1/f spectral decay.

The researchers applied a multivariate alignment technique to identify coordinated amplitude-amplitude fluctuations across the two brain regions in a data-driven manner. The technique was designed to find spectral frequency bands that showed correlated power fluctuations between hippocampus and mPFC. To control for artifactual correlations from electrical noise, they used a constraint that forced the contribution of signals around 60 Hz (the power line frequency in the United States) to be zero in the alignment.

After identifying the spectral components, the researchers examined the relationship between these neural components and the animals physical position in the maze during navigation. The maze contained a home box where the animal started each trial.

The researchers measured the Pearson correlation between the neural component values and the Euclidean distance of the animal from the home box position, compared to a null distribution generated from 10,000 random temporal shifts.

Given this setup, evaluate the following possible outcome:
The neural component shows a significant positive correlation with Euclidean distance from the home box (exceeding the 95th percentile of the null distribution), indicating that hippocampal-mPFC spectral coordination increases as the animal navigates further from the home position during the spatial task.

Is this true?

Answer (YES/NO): YES